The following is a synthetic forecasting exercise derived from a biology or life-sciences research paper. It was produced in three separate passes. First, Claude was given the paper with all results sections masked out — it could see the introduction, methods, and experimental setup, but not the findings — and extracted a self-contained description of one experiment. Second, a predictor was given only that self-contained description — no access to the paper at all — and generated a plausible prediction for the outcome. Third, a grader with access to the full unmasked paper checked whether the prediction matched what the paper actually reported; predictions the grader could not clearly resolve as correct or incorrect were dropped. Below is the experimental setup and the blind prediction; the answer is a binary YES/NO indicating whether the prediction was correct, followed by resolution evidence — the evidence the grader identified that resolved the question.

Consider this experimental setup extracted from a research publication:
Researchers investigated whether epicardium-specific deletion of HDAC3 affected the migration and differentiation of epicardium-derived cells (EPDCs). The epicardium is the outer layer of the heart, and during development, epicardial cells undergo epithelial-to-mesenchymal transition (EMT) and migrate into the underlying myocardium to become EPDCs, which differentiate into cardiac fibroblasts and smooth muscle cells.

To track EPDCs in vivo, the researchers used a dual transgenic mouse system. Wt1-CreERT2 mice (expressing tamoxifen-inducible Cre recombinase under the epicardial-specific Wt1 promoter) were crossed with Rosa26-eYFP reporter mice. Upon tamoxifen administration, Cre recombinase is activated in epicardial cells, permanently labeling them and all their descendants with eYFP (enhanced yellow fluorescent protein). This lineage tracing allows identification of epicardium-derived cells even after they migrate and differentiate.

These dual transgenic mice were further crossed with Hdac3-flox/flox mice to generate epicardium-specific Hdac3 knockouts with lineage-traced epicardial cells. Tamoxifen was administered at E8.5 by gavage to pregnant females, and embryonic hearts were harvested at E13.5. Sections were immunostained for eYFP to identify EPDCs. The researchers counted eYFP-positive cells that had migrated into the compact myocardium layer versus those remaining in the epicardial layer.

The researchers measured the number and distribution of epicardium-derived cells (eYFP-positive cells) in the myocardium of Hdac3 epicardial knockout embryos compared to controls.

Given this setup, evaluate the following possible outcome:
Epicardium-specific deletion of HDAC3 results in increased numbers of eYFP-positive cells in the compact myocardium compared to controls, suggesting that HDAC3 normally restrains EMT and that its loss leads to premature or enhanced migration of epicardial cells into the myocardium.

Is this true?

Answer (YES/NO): NO